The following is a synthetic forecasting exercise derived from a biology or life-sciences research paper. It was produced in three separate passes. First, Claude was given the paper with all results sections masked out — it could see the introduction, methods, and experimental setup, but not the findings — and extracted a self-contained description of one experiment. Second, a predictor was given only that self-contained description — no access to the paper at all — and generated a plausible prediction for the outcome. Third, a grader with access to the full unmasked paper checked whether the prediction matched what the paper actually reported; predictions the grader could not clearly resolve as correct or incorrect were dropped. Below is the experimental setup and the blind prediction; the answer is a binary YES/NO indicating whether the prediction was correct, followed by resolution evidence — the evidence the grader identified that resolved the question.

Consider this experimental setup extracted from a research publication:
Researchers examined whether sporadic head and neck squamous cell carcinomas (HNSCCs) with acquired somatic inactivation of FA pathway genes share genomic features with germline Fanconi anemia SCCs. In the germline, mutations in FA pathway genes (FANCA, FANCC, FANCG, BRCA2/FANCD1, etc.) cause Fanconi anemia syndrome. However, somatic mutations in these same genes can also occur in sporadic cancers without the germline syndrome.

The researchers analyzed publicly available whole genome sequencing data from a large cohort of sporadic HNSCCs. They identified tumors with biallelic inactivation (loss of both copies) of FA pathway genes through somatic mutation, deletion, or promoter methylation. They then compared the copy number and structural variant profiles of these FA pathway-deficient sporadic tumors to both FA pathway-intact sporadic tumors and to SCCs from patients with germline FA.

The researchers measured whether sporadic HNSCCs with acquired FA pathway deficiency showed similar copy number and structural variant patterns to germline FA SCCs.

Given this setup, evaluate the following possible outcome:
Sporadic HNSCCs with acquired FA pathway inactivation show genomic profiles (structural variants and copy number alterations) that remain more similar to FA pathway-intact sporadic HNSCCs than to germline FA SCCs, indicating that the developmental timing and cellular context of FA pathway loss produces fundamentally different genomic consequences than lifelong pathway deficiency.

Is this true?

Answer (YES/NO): NO